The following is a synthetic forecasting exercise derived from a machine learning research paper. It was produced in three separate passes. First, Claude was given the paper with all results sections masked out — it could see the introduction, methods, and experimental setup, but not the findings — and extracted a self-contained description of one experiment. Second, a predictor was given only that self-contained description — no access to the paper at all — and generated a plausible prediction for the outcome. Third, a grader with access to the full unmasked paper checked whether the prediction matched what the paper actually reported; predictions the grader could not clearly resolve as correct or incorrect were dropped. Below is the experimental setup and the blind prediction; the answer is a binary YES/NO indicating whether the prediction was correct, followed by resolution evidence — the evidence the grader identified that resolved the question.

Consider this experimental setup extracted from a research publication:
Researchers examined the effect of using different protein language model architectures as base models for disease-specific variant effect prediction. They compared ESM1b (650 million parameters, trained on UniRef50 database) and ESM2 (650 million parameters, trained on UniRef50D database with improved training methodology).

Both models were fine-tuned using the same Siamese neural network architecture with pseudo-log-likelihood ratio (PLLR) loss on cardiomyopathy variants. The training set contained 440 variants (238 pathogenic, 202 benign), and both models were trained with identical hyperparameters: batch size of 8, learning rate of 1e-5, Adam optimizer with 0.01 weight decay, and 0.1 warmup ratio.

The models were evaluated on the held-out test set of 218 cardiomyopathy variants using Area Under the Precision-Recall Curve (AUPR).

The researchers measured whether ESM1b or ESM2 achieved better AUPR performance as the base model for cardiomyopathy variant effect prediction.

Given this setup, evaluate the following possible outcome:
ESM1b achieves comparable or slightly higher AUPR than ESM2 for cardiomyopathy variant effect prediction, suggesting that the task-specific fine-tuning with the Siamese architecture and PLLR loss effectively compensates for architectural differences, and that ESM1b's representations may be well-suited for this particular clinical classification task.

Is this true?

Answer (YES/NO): NO